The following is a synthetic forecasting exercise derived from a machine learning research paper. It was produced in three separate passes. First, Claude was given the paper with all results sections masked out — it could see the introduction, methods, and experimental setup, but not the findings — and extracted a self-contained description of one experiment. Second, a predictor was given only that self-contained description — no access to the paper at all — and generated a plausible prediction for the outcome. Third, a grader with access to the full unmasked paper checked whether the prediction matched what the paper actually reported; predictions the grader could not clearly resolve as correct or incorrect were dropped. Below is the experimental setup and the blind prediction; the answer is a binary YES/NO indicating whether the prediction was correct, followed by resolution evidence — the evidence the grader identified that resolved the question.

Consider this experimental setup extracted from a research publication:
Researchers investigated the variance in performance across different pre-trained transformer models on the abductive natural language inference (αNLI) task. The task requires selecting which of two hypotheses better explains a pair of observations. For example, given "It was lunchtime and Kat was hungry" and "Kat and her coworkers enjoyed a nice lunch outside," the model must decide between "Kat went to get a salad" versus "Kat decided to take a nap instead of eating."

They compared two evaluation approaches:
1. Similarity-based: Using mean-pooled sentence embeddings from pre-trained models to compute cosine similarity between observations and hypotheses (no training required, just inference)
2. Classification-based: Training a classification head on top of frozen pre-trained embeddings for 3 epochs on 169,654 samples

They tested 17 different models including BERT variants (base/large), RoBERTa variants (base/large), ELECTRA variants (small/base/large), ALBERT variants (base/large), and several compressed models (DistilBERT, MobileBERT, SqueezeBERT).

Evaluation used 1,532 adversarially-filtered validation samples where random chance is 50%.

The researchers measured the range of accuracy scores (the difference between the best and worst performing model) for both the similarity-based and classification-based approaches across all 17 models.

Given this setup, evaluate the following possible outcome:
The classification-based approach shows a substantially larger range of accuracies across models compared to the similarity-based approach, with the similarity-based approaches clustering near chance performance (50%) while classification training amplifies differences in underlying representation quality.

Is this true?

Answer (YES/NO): YES